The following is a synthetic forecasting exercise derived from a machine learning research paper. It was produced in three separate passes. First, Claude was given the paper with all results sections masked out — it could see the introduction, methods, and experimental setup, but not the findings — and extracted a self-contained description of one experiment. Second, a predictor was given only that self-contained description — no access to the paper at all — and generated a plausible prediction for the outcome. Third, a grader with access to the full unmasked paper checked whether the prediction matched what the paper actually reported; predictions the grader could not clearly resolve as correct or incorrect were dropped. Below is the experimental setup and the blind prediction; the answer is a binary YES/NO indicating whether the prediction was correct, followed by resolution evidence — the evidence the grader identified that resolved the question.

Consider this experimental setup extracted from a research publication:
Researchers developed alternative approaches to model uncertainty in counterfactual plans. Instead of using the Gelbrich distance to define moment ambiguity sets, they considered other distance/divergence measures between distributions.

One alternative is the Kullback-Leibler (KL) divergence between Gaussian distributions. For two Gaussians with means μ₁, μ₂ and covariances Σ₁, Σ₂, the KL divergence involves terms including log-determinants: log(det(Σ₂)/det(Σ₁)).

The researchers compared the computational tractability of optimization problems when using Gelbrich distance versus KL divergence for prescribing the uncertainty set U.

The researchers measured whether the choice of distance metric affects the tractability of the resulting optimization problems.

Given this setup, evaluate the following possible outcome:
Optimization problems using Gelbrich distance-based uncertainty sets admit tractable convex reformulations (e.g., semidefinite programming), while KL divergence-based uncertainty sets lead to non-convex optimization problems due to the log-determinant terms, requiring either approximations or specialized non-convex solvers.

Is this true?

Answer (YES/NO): NO